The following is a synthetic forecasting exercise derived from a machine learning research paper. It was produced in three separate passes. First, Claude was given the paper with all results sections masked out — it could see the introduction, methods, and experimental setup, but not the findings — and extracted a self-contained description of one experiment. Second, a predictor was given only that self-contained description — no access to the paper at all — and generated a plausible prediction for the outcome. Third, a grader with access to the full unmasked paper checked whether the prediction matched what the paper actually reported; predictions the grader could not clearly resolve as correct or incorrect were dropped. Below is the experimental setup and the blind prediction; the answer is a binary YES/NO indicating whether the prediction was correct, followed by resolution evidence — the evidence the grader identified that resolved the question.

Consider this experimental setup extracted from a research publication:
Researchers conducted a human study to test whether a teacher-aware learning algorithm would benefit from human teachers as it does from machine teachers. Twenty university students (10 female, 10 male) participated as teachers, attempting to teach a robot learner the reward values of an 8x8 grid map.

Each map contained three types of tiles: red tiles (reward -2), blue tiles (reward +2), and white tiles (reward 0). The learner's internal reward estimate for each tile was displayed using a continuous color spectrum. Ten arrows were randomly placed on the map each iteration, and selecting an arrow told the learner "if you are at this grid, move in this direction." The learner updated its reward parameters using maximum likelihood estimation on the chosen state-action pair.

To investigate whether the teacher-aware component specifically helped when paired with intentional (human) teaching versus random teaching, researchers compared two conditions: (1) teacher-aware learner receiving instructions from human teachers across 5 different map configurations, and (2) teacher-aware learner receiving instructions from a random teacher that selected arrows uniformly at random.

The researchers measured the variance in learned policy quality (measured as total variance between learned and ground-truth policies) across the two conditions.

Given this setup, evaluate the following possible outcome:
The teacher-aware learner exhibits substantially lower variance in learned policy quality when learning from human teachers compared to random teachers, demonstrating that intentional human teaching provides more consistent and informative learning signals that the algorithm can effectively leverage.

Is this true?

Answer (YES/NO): YES